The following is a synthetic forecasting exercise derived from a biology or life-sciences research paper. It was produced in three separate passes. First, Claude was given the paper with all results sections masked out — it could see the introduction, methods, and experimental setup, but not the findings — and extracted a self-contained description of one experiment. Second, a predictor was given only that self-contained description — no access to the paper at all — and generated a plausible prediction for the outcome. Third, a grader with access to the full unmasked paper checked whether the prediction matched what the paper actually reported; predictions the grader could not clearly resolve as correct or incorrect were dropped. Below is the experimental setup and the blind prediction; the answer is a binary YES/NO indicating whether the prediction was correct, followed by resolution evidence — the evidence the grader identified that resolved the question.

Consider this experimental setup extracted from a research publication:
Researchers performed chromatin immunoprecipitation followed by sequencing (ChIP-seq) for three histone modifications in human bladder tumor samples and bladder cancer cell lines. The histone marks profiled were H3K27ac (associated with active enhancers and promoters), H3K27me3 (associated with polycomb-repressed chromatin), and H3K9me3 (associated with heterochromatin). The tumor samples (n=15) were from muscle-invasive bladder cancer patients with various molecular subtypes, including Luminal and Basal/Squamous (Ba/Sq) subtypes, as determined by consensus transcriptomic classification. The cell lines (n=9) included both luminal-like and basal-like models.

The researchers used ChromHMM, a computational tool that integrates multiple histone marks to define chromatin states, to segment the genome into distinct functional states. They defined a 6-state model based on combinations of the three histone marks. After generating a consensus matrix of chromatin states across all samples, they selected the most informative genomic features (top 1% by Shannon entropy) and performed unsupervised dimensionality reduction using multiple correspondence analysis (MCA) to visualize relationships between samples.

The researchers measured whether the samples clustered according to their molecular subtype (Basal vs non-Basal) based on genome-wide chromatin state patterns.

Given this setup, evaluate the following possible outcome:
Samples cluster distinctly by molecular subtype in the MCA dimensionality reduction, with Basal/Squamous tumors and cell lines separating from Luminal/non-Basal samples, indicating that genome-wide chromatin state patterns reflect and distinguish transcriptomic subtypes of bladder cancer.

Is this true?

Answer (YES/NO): YES